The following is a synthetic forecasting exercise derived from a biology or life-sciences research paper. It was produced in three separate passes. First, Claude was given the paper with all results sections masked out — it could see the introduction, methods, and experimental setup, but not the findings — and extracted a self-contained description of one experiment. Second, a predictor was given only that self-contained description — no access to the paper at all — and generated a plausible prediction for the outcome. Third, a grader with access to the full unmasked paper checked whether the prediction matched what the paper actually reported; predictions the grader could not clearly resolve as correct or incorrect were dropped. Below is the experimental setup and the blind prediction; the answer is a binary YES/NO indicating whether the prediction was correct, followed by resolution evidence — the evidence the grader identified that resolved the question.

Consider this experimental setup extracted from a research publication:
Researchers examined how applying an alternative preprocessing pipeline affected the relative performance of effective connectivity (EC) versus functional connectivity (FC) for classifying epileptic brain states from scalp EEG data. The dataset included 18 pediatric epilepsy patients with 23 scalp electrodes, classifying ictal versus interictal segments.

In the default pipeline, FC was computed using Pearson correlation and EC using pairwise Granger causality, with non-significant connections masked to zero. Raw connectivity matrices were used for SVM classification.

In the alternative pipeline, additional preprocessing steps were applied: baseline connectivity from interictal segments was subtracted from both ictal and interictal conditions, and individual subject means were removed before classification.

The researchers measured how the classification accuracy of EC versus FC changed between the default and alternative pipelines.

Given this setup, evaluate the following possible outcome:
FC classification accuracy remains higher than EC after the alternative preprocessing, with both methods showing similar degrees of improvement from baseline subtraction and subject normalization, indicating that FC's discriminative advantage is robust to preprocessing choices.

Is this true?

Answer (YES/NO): NO